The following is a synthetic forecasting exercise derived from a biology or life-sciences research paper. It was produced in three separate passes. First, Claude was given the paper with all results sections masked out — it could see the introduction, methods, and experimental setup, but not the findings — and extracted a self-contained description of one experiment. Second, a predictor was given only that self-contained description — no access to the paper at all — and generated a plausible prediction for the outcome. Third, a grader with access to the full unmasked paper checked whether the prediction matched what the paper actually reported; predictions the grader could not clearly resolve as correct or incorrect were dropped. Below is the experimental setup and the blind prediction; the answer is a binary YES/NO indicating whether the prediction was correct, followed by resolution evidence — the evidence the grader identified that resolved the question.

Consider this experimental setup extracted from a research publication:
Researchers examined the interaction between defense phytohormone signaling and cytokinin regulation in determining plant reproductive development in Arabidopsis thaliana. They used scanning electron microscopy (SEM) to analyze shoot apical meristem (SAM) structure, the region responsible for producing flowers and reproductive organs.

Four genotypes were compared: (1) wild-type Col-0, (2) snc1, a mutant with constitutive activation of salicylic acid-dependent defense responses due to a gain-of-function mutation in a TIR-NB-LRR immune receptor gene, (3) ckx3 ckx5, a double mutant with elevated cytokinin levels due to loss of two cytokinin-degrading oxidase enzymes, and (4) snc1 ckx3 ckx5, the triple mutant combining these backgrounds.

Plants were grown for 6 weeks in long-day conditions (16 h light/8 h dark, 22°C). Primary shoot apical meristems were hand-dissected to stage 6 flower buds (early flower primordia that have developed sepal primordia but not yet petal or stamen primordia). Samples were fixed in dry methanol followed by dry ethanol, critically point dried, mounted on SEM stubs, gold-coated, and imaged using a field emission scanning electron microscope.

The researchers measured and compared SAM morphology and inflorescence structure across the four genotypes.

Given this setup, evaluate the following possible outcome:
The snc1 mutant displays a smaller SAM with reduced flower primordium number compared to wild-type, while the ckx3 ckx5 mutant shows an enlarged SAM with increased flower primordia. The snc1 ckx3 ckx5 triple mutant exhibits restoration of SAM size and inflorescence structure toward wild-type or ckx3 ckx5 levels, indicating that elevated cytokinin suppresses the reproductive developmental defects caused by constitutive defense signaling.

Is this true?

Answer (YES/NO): NO